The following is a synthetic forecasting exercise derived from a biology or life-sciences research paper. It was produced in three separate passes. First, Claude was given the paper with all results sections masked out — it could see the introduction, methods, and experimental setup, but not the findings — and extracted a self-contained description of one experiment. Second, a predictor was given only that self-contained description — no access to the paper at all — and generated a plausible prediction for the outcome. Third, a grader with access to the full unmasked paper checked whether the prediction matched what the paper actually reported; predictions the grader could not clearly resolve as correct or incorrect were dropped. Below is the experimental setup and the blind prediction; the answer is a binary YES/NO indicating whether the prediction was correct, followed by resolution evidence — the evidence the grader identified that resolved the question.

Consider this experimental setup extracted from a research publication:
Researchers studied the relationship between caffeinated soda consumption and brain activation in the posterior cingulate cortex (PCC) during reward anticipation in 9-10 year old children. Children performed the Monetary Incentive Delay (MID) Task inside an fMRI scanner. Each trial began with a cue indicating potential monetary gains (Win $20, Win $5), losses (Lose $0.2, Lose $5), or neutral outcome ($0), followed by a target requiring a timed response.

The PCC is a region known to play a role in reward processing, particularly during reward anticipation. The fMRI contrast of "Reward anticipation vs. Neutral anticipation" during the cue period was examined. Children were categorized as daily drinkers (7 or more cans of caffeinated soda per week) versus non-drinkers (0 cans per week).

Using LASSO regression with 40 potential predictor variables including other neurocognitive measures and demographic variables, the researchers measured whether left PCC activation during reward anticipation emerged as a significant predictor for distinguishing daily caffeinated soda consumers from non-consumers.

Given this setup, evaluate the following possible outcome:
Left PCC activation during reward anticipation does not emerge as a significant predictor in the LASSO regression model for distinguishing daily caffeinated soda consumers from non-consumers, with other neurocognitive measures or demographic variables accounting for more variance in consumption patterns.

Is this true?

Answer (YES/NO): NO